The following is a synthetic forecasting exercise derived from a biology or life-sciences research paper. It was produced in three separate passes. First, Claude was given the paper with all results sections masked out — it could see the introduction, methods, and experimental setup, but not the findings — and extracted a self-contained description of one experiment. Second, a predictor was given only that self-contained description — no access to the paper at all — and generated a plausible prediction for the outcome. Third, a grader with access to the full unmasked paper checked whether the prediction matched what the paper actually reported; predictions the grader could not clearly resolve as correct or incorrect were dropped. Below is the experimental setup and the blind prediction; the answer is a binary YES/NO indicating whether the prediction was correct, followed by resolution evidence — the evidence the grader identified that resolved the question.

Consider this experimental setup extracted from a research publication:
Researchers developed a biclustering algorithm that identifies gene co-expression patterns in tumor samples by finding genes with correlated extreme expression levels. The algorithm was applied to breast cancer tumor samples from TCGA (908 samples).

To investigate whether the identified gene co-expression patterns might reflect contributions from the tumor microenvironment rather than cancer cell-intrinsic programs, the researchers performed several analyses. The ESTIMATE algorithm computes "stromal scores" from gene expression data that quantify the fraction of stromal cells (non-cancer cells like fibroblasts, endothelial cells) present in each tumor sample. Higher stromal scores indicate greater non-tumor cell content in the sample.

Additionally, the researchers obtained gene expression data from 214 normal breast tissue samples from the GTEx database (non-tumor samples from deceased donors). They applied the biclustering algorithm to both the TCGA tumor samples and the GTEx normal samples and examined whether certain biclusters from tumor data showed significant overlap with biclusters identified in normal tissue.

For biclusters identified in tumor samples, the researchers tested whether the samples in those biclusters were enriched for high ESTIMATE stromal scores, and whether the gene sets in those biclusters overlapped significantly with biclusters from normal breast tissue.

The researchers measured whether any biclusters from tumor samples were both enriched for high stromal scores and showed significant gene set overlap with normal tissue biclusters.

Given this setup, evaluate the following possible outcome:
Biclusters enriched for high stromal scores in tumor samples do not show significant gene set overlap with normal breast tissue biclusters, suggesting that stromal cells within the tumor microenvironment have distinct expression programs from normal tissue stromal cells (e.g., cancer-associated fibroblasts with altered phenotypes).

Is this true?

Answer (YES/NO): NO